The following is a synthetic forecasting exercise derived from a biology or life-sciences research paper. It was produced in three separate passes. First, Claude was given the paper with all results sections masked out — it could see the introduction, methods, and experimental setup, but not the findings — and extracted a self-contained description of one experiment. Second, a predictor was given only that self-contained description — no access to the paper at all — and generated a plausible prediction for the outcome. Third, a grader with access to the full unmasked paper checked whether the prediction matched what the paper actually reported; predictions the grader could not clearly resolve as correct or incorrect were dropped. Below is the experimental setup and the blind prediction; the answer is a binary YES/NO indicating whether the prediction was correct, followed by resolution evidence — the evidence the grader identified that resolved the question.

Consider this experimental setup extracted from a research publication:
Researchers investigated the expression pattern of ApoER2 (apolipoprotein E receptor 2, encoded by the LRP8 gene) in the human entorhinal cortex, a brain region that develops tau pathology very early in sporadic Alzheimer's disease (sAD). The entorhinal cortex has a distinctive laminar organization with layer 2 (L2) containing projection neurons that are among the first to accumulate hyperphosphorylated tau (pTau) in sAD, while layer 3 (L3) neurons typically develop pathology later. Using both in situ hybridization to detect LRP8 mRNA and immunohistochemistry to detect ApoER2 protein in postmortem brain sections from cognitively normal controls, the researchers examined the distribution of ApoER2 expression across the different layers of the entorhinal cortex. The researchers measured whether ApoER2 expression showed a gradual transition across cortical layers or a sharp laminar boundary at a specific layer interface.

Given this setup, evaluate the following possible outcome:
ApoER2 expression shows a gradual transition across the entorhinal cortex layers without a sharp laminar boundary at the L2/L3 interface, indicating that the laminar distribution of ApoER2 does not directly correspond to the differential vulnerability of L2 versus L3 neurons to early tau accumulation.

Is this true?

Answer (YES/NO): NO